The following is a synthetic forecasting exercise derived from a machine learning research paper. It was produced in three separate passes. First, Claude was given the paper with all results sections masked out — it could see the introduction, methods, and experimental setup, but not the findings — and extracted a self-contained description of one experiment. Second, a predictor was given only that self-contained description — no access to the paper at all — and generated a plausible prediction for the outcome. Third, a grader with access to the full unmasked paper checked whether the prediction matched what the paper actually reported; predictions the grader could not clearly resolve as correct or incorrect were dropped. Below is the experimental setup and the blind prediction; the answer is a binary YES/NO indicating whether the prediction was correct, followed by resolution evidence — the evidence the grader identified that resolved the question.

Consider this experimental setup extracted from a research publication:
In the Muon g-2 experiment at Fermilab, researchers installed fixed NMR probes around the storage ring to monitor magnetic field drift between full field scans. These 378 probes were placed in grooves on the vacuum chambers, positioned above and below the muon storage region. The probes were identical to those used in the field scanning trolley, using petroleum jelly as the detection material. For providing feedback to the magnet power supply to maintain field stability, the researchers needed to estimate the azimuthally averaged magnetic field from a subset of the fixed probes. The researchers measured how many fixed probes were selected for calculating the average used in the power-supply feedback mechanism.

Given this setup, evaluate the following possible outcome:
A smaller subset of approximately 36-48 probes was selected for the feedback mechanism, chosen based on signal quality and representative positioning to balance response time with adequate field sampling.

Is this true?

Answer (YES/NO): NO